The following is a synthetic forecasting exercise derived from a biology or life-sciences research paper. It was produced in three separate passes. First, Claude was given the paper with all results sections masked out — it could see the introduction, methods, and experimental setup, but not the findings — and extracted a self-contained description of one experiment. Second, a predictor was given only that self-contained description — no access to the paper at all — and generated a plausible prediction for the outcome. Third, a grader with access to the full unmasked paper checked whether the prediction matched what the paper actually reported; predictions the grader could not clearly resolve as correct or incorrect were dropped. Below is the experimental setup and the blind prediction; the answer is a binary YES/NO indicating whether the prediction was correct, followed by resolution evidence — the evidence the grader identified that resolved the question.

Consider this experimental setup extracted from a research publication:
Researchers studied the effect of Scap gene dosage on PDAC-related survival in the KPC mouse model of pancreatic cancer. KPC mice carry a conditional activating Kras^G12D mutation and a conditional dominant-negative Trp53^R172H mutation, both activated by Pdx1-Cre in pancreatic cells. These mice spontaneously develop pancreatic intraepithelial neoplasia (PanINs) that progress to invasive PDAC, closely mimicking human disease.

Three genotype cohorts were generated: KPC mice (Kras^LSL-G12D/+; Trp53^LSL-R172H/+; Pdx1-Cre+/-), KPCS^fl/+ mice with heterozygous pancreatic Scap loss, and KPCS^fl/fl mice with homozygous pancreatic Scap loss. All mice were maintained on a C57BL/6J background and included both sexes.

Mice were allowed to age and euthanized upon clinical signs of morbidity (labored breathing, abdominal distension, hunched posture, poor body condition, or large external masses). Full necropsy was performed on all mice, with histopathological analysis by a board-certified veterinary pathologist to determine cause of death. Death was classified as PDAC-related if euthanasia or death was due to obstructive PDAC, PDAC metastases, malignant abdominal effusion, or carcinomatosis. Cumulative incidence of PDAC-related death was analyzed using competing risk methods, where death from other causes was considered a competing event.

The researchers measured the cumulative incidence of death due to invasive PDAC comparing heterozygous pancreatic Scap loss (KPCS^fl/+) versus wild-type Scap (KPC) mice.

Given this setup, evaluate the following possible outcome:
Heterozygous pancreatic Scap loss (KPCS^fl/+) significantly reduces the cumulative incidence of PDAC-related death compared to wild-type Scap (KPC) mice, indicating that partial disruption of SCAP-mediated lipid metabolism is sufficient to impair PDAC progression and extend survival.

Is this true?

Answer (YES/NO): YES